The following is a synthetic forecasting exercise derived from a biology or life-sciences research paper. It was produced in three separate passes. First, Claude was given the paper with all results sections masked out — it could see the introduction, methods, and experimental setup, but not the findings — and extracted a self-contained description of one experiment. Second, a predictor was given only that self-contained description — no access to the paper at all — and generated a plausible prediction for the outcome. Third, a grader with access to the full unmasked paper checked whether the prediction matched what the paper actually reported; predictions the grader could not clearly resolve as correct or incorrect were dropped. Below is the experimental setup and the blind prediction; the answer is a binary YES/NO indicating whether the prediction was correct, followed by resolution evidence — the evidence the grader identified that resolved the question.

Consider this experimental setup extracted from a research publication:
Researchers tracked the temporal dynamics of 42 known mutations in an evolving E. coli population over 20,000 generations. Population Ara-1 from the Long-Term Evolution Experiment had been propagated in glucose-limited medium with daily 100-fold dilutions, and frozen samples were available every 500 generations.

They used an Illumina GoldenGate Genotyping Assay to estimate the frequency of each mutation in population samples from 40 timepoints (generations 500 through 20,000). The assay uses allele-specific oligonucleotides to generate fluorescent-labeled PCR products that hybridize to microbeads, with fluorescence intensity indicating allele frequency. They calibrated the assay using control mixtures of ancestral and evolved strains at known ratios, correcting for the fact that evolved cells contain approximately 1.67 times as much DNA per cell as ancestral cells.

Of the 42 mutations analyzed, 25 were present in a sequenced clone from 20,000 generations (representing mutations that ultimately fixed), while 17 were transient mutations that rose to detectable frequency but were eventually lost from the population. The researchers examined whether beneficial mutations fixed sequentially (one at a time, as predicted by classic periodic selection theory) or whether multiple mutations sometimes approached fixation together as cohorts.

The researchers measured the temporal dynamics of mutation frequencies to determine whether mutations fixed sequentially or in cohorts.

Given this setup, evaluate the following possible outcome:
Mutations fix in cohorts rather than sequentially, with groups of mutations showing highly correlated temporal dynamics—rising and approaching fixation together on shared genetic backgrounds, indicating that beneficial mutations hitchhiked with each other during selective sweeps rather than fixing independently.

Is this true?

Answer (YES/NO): NO